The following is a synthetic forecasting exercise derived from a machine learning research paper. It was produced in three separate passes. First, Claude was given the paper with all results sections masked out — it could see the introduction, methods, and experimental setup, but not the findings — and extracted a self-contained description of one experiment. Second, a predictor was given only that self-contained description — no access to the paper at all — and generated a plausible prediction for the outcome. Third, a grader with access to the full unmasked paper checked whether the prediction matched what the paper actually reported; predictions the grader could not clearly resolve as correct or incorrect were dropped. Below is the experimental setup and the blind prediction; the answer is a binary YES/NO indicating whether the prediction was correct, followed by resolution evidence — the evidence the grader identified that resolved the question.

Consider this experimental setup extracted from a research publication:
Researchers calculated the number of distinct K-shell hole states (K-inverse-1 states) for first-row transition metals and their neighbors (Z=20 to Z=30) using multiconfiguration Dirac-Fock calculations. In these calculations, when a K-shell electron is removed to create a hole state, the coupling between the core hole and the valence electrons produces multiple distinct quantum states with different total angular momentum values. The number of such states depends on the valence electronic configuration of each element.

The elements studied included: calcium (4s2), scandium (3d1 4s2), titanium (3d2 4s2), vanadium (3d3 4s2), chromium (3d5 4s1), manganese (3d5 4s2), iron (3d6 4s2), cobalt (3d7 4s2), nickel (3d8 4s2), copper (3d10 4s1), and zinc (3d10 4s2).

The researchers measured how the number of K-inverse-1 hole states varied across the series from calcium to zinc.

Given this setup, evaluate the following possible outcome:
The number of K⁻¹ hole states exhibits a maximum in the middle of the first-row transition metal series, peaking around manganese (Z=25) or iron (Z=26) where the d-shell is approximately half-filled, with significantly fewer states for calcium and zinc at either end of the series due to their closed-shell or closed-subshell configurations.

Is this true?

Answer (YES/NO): NO